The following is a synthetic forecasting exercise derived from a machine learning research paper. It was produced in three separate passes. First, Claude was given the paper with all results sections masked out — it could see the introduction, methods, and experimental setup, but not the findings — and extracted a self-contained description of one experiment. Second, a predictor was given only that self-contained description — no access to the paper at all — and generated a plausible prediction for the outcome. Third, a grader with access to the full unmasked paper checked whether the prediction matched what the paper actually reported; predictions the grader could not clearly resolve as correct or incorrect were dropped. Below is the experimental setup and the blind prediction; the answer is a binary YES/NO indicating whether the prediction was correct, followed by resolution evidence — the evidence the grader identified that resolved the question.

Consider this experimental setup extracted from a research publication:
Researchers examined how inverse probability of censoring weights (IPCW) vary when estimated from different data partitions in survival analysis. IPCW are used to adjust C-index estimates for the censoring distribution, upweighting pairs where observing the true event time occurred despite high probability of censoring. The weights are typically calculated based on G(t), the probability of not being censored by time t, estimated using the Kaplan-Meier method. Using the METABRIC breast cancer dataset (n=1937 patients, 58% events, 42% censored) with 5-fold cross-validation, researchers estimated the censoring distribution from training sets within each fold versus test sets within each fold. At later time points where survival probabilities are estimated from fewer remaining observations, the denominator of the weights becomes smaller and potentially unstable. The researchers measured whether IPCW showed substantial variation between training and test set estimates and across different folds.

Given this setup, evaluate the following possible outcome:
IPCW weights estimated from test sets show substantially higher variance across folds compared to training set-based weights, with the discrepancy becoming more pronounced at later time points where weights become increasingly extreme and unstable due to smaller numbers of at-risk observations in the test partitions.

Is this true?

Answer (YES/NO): NO